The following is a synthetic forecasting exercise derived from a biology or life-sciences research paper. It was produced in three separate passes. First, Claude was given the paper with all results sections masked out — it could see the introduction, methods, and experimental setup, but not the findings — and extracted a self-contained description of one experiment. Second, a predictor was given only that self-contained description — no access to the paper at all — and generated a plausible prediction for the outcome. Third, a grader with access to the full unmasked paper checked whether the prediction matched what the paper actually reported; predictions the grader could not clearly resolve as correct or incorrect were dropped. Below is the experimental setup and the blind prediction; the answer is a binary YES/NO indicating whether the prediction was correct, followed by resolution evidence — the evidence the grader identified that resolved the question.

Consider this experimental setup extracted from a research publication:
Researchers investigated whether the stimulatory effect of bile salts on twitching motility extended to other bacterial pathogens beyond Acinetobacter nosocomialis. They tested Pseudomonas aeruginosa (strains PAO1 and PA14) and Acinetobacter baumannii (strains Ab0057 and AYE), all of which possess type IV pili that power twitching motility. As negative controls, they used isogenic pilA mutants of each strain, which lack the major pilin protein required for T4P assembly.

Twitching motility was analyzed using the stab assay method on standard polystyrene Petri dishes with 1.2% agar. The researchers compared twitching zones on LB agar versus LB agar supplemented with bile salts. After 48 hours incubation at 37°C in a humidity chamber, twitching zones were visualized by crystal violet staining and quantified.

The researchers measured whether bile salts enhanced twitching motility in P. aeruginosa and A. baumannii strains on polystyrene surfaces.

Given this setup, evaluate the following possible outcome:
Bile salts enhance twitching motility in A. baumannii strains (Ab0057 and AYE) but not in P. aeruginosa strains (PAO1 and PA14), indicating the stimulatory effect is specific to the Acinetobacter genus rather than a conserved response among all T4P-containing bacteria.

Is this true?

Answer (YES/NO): NO